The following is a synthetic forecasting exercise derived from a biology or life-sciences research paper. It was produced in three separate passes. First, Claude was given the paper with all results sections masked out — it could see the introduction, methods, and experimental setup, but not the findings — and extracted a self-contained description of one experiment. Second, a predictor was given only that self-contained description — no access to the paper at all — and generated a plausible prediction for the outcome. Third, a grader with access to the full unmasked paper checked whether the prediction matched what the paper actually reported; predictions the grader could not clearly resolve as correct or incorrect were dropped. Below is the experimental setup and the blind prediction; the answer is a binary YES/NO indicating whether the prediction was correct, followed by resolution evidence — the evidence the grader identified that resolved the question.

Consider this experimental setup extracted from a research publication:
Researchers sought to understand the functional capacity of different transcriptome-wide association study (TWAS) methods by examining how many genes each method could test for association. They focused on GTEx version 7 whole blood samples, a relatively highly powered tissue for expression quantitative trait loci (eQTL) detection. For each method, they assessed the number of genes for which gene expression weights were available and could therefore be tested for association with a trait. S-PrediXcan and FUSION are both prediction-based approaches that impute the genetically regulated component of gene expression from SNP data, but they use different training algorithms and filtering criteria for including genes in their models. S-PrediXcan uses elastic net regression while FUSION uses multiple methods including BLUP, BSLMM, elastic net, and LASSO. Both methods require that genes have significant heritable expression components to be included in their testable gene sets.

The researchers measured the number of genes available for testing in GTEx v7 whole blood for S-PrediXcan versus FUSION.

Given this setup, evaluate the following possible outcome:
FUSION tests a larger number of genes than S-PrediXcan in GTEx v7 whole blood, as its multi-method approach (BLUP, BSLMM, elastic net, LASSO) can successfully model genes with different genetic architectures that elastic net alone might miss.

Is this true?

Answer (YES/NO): NO